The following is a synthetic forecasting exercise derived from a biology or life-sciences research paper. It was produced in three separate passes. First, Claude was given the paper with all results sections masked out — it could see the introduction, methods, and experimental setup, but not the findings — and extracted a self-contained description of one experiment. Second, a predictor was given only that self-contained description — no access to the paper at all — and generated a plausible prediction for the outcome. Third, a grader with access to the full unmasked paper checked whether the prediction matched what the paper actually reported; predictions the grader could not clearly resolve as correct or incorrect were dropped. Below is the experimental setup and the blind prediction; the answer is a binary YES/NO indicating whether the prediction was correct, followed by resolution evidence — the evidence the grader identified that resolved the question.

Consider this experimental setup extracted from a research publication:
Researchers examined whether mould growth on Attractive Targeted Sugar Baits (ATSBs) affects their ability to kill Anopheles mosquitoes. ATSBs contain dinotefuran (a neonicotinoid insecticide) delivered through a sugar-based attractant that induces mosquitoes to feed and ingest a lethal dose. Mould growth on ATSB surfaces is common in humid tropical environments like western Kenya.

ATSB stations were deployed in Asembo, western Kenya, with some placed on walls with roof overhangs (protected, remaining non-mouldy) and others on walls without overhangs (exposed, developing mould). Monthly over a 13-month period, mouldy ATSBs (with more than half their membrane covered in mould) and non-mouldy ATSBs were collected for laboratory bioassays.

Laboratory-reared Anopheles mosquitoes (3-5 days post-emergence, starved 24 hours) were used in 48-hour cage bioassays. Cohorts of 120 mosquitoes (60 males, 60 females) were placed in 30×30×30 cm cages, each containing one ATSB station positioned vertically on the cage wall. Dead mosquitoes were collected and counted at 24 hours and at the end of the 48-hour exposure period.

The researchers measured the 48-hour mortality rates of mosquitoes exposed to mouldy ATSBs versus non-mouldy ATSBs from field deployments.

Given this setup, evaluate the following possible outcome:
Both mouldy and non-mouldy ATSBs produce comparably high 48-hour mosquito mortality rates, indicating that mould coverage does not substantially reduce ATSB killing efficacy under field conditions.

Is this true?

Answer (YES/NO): YES